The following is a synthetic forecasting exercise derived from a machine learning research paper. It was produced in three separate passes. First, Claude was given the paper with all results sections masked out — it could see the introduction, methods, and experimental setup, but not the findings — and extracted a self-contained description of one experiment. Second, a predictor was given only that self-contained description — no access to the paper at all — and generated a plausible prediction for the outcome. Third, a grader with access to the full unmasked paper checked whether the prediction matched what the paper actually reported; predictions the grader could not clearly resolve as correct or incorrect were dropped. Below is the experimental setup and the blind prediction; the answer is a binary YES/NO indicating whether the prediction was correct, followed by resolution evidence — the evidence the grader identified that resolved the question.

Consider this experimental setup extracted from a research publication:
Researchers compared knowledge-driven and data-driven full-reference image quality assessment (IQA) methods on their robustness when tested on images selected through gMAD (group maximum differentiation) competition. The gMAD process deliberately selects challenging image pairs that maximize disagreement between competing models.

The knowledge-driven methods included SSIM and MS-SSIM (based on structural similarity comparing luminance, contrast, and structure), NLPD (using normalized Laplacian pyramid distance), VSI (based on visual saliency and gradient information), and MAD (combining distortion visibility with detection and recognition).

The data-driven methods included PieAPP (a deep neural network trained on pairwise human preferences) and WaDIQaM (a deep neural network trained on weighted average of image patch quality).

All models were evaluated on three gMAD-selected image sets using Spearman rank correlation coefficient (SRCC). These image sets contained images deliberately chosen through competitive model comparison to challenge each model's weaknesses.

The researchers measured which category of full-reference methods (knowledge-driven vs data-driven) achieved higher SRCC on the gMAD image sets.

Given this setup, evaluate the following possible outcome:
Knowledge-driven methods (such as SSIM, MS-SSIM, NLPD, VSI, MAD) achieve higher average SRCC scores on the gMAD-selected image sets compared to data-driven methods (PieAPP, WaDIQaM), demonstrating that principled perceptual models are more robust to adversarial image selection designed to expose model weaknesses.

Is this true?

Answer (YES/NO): NO